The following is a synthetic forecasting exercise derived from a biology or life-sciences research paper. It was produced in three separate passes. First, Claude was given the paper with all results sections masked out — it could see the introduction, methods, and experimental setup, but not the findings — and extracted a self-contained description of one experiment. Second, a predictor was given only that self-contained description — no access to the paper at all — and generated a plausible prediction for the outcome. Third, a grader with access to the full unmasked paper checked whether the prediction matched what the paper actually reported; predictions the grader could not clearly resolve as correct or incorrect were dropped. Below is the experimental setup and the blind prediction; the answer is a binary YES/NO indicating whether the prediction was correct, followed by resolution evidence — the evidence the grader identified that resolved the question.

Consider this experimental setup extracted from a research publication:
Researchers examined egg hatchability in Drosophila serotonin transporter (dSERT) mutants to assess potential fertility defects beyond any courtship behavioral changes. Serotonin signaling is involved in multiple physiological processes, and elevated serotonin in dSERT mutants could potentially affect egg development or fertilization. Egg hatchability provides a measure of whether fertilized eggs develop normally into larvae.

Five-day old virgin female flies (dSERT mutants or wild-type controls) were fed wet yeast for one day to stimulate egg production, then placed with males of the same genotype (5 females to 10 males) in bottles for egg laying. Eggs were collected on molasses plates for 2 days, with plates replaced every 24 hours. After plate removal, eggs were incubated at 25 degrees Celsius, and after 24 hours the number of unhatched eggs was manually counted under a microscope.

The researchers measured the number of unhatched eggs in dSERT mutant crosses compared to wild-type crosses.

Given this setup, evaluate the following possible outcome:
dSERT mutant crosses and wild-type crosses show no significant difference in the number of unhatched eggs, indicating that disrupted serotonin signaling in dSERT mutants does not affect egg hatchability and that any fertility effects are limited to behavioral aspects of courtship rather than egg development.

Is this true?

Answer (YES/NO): NO